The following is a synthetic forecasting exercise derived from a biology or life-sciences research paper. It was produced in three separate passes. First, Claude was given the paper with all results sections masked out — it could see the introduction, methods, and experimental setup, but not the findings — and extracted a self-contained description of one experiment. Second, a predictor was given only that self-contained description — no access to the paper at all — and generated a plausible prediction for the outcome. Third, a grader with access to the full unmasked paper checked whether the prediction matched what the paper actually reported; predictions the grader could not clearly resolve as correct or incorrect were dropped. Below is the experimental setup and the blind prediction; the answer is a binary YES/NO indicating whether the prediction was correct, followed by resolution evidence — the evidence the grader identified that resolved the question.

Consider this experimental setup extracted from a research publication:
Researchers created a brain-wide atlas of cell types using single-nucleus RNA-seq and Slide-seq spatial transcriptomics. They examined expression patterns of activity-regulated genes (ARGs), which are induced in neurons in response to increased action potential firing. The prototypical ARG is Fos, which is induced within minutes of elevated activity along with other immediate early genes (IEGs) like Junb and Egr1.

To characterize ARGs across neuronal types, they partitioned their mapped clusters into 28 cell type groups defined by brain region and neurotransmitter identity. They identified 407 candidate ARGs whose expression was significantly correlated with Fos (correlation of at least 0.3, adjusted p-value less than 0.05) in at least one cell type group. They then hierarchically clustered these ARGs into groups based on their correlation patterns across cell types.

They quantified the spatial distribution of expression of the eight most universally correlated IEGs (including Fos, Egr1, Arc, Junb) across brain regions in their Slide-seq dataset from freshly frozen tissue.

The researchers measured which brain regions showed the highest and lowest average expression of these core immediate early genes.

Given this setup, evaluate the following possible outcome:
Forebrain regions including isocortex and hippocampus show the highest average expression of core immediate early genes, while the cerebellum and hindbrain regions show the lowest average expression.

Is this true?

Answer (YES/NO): NO